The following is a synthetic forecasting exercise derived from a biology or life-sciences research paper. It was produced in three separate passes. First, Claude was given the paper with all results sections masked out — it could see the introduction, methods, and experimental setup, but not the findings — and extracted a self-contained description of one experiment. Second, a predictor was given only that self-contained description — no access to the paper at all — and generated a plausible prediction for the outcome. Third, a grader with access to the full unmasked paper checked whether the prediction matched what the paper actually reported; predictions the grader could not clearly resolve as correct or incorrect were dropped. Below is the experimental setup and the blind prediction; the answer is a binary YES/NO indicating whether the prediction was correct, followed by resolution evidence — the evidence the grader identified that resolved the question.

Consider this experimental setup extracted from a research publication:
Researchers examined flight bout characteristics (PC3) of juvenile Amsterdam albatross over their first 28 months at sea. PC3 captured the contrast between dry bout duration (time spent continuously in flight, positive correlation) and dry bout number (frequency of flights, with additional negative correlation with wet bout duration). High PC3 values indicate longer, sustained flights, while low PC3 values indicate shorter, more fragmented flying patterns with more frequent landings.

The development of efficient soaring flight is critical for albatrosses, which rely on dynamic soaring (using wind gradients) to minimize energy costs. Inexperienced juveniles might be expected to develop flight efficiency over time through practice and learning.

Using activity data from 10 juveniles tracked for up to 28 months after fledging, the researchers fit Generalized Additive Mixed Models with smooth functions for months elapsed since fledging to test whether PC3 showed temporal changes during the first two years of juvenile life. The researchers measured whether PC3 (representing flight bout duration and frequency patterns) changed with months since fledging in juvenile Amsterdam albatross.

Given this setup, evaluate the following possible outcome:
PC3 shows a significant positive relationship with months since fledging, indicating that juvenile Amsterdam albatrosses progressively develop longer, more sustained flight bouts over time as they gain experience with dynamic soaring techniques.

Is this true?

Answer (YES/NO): NO